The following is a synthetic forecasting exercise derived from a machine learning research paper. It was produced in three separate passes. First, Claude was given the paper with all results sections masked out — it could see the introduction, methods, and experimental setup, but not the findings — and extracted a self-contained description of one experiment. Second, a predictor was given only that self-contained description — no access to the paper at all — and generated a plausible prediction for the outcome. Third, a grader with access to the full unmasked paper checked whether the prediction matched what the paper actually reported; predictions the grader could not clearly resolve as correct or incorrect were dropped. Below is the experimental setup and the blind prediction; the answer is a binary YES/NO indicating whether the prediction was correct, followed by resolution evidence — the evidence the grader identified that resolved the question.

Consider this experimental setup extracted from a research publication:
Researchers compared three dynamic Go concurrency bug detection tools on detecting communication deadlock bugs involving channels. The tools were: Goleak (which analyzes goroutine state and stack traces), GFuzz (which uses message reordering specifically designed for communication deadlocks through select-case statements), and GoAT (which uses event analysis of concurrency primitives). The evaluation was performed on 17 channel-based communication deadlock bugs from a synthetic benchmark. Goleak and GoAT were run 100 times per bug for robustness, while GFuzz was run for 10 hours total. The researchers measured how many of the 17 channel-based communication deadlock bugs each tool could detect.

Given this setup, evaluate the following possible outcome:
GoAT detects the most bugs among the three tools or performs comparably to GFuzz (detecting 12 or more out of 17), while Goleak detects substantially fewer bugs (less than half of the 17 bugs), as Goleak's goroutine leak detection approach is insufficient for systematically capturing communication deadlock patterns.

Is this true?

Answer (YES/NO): NO